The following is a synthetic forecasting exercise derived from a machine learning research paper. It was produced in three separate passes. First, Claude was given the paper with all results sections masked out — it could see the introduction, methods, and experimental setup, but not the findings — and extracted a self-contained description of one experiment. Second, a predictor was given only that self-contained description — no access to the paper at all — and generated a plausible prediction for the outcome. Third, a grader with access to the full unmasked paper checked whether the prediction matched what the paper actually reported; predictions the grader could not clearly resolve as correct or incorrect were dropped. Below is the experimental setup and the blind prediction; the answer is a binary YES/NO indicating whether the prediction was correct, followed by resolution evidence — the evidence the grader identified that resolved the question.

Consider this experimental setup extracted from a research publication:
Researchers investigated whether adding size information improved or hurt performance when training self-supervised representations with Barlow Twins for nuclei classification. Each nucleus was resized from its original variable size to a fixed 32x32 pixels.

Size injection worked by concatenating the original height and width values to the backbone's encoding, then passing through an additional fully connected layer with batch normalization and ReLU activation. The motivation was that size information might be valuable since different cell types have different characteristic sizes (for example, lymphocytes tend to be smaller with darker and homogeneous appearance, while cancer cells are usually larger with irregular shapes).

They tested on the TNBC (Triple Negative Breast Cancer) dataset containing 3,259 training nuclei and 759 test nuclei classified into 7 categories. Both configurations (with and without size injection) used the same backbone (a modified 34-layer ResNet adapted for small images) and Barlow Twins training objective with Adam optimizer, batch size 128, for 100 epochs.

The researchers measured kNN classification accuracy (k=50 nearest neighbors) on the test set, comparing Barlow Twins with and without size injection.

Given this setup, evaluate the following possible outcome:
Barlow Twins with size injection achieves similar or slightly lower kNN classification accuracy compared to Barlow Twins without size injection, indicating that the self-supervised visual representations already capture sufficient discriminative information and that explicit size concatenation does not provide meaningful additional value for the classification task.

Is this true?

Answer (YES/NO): NO